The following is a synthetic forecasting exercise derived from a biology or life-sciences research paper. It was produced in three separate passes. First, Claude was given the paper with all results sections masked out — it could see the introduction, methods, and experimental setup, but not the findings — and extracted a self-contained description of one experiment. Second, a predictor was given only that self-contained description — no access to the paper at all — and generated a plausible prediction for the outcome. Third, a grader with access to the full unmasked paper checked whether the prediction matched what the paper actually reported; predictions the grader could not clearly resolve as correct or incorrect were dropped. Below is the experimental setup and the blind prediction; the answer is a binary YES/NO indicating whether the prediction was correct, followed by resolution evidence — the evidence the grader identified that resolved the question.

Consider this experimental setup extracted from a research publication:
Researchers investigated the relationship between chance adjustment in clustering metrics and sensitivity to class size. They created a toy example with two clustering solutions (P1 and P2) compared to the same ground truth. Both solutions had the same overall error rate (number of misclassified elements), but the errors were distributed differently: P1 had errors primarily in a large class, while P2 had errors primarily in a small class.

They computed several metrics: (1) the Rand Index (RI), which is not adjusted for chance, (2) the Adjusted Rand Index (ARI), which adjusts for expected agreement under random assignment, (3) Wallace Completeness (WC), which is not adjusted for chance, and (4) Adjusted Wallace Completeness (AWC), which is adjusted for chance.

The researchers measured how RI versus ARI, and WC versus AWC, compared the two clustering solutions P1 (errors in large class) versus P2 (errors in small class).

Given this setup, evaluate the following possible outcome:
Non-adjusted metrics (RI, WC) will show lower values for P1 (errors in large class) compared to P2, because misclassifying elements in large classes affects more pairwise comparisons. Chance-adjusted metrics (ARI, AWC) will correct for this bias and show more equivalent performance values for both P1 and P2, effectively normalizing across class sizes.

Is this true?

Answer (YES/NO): NO